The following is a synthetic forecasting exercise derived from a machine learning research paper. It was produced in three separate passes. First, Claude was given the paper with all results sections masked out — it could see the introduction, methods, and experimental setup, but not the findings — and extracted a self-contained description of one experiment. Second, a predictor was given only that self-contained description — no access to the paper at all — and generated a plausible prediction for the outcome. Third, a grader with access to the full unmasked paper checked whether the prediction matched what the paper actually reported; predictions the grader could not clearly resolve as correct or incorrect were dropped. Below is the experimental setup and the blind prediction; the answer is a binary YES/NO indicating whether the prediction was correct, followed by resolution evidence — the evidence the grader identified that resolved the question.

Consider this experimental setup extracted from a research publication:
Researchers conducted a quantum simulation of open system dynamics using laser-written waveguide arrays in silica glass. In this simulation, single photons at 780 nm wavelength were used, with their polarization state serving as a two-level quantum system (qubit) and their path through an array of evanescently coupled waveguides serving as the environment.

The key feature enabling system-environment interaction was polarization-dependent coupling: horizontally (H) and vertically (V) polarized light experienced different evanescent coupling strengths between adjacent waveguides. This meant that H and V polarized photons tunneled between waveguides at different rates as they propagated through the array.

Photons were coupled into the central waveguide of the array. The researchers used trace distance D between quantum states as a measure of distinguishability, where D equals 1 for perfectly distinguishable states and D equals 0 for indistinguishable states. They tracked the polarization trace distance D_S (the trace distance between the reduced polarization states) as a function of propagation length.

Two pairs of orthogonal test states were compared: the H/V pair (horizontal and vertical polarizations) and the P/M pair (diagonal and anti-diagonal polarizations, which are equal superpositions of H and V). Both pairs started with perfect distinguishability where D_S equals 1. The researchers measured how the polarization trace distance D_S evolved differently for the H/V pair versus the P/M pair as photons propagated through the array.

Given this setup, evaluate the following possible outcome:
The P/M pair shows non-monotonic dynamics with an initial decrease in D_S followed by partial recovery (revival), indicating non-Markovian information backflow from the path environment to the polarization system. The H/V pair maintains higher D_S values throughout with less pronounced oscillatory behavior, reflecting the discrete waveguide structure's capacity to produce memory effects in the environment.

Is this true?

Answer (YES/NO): YES